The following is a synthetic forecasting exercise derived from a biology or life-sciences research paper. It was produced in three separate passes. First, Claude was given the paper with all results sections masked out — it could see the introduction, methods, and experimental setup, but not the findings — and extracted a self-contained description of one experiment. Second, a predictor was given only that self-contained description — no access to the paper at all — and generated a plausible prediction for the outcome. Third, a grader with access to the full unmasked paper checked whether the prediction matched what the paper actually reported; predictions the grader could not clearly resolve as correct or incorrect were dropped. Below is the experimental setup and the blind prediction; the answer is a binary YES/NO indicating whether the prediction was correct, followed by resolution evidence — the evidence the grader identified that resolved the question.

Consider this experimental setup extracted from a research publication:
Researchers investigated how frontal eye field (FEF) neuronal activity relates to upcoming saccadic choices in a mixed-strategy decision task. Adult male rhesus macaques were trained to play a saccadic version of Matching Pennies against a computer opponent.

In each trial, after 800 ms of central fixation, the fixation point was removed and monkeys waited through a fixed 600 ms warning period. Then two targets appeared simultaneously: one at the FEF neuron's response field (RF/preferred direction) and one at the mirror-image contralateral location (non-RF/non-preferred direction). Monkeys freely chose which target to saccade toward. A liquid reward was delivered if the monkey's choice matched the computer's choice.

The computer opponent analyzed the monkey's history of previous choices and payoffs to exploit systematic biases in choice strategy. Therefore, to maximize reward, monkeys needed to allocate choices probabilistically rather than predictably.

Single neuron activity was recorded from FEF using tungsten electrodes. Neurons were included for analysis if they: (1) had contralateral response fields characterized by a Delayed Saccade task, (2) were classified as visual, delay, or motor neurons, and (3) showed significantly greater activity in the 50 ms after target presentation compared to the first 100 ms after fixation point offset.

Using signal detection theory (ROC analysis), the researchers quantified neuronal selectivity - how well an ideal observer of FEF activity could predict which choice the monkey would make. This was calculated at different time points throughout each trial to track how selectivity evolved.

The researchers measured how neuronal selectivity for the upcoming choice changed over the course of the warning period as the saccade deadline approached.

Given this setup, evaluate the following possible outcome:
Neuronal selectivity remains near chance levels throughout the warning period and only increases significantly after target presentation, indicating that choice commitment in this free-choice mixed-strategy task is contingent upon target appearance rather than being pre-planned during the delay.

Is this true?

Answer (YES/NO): NO